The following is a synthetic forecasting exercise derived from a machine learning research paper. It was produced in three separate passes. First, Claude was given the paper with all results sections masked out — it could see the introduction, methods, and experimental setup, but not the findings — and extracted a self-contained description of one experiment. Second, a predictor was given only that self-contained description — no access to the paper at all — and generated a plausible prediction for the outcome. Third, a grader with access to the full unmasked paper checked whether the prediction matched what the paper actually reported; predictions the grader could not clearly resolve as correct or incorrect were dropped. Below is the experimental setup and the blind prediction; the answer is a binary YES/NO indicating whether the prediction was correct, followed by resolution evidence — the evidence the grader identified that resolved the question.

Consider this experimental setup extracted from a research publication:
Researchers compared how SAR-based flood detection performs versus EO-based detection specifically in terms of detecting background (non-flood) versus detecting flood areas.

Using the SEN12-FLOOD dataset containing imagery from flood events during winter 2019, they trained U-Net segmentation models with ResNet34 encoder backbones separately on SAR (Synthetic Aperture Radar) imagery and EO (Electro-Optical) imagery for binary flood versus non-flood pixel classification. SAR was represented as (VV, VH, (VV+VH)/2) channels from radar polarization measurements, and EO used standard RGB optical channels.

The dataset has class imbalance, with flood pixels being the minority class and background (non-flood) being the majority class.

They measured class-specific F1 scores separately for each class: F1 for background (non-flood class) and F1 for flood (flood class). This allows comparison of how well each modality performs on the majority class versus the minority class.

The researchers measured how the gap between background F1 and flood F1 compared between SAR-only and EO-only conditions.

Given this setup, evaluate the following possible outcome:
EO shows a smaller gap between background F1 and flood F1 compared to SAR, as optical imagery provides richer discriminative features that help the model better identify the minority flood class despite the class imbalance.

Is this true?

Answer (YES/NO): YES